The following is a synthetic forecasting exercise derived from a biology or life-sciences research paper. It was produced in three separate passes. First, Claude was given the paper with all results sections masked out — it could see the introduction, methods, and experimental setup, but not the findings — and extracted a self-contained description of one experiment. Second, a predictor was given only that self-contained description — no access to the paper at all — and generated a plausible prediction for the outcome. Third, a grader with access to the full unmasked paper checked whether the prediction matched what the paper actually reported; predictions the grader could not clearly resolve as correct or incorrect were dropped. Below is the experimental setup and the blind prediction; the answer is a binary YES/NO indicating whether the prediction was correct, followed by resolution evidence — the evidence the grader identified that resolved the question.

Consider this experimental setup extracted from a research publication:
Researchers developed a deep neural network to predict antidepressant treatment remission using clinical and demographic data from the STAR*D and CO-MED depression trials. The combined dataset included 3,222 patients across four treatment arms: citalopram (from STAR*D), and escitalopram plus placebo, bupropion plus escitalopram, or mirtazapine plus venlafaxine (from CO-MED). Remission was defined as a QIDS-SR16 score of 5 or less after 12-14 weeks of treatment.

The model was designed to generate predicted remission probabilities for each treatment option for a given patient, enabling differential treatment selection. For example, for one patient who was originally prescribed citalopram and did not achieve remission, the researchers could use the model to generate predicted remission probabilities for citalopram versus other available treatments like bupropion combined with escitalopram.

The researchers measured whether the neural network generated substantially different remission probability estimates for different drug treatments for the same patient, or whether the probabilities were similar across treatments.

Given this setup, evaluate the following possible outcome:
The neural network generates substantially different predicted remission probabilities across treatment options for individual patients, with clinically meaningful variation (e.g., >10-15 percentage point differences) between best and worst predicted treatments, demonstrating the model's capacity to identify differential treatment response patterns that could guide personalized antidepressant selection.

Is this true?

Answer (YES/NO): YES